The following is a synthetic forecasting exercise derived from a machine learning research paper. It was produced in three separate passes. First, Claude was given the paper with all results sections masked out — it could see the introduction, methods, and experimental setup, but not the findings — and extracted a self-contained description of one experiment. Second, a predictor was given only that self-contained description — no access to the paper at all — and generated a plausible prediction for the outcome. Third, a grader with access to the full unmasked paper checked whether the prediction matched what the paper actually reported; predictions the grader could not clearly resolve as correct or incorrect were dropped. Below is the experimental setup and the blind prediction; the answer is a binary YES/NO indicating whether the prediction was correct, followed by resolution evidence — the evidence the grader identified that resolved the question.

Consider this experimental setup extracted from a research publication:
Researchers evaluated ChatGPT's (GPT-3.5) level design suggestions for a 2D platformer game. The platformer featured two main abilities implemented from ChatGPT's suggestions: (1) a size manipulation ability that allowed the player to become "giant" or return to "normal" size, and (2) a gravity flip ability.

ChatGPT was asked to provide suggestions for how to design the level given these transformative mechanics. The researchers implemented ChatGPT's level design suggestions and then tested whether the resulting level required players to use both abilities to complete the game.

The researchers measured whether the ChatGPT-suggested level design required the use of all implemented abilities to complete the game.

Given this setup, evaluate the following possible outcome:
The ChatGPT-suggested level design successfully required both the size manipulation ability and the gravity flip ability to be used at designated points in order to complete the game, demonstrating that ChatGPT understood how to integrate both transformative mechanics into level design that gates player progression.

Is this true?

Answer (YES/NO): NO